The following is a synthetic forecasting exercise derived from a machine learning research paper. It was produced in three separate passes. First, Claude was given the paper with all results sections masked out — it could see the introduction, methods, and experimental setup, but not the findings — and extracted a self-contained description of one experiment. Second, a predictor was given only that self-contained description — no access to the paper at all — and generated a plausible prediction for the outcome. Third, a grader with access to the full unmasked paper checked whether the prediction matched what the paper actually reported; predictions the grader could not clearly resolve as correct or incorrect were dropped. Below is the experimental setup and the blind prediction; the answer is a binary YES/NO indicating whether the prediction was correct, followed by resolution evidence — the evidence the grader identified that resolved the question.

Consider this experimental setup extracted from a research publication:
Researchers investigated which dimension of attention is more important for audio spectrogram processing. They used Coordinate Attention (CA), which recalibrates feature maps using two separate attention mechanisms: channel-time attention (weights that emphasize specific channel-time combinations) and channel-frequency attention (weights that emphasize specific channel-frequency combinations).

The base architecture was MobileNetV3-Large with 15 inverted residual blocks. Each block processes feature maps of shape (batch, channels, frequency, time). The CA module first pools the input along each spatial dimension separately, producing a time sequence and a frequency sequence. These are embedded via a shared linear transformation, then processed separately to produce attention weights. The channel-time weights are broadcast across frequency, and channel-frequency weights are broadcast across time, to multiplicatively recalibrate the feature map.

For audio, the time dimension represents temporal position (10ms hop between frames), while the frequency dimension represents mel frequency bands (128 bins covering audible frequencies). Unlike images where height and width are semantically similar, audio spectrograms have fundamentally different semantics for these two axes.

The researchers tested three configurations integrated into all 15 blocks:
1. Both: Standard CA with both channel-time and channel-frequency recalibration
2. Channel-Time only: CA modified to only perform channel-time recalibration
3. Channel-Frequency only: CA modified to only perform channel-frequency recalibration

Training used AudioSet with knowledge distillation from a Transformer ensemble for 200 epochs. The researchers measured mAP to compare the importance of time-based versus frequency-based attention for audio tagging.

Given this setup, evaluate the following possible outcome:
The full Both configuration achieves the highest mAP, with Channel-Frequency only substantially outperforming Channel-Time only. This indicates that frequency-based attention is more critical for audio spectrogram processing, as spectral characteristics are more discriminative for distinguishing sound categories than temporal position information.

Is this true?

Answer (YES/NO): NO